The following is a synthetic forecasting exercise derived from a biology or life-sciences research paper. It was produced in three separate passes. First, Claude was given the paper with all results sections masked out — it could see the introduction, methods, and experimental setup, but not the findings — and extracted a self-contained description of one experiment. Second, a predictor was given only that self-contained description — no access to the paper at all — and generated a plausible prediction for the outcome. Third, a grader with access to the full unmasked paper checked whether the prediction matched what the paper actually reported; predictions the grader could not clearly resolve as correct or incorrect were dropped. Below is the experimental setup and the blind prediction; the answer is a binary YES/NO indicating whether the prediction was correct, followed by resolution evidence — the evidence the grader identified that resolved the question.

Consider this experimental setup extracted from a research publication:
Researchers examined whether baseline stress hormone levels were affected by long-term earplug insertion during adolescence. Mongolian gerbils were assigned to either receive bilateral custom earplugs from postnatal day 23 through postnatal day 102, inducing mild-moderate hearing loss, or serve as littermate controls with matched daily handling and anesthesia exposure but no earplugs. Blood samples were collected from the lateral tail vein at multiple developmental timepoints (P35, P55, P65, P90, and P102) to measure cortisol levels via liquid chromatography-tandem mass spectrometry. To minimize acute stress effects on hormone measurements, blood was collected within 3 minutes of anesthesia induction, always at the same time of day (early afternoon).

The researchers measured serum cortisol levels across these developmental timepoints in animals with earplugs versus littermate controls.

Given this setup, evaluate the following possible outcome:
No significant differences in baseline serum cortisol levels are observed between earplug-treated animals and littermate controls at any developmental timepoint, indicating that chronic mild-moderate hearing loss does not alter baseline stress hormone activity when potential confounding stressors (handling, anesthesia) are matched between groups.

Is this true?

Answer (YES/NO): YES